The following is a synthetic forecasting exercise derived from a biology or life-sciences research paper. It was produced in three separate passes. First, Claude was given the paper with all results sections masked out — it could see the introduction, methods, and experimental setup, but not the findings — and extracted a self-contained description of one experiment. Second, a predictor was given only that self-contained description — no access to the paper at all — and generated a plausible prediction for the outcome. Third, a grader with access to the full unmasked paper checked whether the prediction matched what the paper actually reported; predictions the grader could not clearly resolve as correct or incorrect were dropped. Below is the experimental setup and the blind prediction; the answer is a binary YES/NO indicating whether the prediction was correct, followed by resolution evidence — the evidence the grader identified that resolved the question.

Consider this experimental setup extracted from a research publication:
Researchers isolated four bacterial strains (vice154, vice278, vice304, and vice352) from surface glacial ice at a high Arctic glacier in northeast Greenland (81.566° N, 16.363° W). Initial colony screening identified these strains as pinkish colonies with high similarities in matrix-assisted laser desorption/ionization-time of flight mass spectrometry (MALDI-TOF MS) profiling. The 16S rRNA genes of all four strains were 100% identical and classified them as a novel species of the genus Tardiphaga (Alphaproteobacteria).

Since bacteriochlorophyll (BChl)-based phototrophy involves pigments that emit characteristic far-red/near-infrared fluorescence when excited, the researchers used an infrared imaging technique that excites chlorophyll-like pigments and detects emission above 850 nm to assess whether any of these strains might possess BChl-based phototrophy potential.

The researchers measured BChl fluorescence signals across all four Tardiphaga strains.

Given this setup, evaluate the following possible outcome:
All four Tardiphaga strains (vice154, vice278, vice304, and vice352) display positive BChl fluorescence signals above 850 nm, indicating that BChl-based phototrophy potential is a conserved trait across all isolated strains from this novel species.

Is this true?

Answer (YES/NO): NO